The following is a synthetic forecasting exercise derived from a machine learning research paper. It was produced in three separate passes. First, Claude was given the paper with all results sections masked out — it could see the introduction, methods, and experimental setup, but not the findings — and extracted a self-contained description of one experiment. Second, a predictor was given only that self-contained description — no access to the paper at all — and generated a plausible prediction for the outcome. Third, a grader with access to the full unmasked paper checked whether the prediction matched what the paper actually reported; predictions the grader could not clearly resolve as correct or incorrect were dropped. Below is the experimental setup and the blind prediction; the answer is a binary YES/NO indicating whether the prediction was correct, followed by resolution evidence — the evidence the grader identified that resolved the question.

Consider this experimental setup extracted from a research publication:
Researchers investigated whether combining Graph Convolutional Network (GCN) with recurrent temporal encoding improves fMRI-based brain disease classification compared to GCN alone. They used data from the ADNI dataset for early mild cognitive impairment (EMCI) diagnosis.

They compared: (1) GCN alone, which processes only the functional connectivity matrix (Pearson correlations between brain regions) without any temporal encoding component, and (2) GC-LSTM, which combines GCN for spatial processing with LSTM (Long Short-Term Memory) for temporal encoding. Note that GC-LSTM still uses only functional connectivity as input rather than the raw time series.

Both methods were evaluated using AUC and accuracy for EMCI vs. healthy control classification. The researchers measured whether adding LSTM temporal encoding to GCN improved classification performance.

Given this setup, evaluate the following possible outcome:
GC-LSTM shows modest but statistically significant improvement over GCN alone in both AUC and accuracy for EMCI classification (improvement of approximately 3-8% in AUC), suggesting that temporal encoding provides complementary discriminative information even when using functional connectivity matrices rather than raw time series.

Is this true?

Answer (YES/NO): NO